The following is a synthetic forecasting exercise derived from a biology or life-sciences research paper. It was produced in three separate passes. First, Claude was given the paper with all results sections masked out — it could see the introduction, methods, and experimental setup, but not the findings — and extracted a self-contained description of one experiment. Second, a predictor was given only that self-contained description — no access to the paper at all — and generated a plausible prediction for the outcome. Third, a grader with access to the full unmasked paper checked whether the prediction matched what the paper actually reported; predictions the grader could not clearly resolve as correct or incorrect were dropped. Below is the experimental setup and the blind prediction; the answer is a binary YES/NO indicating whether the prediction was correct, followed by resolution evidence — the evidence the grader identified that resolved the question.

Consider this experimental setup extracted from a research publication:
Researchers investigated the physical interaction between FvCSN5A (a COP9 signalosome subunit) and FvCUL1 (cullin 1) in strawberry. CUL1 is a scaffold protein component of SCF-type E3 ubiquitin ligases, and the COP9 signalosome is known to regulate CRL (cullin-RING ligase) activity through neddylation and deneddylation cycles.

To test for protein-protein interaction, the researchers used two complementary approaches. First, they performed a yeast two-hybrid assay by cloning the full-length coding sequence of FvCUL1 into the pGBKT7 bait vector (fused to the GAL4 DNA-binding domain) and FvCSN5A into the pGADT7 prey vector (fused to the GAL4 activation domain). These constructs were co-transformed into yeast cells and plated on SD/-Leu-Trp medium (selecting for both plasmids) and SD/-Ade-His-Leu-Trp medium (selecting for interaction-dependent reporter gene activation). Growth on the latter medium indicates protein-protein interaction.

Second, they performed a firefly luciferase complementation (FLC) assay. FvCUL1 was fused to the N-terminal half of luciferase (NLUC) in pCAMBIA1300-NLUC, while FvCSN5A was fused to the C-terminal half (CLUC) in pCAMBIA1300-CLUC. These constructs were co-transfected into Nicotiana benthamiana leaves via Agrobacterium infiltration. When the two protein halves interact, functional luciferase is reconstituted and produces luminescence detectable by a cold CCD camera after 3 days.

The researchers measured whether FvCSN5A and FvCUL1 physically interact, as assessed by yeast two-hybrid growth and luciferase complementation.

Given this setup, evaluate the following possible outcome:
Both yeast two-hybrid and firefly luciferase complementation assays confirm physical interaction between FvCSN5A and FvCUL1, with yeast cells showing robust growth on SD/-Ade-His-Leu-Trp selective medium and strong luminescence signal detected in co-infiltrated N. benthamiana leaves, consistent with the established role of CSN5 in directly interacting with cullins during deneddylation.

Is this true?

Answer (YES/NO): YES